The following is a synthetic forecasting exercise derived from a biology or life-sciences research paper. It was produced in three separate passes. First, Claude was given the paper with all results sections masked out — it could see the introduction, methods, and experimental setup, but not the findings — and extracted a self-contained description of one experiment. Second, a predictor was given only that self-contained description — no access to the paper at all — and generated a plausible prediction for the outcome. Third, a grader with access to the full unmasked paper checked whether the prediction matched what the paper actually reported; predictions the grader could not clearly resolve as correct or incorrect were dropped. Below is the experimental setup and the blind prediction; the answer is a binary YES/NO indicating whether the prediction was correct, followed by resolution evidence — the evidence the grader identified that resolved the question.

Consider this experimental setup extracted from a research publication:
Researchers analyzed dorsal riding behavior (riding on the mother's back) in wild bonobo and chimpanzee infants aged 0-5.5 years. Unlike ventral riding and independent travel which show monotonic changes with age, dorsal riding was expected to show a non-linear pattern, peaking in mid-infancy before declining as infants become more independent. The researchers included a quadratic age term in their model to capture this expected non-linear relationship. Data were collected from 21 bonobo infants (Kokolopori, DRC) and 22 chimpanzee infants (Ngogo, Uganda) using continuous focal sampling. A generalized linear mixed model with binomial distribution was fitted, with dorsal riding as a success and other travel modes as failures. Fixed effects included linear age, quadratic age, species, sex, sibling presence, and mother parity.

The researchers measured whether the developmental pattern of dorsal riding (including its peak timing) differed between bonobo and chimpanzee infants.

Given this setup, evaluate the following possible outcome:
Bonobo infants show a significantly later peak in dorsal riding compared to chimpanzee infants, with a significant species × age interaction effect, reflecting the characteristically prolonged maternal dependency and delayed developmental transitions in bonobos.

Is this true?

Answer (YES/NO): NO